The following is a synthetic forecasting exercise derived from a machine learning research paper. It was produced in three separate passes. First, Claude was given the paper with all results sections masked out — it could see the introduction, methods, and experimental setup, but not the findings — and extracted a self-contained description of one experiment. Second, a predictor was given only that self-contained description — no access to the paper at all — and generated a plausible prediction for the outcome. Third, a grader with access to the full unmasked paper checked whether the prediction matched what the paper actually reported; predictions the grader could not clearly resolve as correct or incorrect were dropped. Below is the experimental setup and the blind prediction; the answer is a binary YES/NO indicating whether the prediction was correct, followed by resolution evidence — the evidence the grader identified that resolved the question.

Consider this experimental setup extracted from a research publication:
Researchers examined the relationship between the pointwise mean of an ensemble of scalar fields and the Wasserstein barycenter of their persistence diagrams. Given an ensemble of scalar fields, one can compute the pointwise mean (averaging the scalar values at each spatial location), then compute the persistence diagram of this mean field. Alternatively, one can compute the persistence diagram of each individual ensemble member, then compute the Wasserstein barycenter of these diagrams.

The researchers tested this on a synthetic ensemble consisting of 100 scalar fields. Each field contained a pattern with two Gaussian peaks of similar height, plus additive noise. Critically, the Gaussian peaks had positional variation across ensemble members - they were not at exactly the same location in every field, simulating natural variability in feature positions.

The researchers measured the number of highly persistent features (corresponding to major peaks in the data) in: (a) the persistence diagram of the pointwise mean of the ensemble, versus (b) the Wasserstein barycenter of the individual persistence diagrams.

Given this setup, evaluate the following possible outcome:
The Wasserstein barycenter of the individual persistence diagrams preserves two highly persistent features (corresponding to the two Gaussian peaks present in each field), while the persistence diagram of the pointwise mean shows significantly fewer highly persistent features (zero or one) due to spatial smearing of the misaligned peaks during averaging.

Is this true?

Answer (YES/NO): NO